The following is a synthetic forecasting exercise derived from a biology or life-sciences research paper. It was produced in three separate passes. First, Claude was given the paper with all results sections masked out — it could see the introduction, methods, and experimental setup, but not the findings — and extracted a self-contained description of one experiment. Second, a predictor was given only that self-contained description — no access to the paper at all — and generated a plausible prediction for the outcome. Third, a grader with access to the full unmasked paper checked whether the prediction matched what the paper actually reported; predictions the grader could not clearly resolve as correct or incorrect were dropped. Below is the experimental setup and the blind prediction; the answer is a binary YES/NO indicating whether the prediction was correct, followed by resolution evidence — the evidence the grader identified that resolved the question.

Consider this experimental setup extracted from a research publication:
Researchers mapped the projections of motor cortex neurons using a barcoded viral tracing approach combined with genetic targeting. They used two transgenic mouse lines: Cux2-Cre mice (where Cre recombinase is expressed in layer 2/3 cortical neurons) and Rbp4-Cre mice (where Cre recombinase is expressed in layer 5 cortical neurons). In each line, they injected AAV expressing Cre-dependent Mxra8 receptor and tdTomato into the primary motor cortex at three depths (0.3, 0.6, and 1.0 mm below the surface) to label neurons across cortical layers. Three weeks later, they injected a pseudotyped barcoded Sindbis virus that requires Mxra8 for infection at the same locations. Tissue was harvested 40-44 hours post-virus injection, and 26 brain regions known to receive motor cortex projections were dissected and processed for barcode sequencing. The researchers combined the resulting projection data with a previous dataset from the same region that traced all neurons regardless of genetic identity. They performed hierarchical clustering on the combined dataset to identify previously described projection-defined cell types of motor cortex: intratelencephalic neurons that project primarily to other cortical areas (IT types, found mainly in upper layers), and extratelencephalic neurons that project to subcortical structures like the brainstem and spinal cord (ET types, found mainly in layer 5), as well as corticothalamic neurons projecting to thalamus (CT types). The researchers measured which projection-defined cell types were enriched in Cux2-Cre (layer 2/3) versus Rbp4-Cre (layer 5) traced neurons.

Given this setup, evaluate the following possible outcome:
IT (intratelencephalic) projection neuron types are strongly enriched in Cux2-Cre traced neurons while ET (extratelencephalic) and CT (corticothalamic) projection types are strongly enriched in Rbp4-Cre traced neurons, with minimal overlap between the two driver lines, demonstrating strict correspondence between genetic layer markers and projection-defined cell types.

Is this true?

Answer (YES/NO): NO